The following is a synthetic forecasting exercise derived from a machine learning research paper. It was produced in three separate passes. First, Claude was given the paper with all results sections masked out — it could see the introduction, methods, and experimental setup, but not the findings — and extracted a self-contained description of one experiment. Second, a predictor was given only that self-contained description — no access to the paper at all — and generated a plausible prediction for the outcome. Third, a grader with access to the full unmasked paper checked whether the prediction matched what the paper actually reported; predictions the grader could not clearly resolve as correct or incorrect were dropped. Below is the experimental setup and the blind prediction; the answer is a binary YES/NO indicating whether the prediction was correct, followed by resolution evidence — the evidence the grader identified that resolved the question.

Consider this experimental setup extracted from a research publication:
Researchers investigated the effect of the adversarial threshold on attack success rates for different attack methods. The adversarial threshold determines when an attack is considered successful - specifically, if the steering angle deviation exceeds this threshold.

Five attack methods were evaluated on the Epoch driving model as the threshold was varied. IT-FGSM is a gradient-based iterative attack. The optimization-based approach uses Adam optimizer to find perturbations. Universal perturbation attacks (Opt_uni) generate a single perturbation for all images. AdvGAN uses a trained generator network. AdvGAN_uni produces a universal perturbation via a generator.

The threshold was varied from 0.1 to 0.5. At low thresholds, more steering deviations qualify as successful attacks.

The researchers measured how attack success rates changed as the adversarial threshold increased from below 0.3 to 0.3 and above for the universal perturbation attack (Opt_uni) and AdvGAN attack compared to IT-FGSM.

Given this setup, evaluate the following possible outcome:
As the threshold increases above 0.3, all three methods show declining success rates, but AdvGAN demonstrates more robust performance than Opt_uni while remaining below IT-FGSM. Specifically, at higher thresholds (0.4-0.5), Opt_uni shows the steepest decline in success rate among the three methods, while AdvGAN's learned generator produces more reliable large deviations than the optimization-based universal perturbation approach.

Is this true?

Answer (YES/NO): NO